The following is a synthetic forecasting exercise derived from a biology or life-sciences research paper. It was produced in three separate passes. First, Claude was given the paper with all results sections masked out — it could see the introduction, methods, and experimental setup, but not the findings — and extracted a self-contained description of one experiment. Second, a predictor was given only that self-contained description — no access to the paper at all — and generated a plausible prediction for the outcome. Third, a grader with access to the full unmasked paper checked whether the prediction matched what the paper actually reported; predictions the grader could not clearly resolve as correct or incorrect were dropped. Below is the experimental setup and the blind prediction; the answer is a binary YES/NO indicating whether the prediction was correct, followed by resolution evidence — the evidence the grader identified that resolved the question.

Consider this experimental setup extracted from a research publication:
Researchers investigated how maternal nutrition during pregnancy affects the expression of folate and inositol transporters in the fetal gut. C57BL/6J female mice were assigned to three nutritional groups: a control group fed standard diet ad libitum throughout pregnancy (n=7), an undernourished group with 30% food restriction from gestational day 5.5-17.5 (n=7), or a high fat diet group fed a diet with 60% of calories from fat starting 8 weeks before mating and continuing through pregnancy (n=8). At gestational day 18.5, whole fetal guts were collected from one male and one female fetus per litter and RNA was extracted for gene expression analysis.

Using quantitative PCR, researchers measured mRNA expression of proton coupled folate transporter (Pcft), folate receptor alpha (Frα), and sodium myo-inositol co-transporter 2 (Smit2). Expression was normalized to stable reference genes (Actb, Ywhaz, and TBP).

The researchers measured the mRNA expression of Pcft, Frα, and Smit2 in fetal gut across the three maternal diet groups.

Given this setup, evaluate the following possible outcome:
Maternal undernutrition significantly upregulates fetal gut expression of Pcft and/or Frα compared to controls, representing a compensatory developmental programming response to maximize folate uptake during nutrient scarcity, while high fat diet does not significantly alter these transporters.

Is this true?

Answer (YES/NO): NO